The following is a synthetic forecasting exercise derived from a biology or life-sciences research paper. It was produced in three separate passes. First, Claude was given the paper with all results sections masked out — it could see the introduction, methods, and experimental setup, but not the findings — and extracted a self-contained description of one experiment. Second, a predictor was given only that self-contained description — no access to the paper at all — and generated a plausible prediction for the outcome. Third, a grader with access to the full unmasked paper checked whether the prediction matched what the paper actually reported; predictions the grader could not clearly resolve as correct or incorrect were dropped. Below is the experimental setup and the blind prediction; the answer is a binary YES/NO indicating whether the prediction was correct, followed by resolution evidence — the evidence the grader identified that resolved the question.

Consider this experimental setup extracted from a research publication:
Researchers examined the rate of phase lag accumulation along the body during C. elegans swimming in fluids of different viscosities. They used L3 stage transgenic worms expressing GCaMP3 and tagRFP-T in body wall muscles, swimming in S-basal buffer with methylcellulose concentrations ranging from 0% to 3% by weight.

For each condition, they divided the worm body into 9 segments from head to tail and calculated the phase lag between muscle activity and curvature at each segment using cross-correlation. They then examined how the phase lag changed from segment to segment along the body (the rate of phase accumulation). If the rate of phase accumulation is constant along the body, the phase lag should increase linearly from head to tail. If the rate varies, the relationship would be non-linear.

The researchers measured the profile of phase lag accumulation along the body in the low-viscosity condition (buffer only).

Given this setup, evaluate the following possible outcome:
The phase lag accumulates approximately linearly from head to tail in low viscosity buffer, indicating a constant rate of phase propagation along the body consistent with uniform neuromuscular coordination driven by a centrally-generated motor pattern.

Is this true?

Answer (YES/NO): NO